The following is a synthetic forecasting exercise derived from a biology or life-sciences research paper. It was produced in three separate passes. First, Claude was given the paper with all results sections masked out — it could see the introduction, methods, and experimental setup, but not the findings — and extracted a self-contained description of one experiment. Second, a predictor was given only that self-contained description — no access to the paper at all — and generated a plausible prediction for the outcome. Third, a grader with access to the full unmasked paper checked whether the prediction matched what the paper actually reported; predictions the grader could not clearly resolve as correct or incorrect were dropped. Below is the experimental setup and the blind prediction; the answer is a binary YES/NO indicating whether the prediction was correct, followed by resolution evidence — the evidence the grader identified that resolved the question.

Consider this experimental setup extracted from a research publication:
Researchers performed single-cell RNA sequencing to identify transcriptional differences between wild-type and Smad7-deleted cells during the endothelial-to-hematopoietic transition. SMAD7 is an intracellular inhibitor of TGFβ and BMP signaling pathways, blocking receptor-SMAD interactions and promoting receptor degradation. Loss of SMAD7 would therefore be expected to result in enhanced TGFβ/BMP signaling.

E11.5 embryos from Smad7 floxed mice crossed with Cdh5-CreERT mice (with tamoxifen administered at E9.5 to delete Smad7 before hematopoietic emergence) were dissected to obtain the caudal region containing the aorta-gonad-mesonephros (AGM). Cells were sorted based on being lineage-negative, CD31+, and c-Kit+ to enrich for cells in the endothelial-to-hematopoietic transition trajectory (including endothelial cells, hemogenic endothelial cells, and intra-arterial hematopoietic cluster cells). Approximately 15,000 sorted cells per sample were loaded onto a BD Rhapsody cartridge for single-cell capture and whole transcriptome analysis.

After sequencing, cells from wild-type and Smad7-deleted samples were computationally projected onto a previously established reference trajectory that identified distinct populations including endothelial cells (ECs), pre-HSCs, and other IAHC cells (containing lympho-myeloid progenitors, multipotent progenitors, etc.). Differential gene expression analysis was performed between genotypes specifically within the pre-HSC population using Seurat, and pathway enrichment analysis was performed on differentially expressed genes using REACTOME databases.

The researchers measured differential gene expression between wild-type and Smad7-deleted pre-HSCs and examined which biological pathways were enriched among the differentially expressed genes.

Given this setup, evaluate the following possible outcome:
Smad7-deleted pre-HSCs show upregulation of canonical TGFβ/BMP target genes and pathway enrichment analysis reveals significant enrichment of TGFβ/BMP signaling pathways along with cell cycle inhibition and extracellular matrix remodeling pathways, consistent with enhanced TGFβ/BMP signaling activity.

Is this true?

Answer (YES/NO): NO